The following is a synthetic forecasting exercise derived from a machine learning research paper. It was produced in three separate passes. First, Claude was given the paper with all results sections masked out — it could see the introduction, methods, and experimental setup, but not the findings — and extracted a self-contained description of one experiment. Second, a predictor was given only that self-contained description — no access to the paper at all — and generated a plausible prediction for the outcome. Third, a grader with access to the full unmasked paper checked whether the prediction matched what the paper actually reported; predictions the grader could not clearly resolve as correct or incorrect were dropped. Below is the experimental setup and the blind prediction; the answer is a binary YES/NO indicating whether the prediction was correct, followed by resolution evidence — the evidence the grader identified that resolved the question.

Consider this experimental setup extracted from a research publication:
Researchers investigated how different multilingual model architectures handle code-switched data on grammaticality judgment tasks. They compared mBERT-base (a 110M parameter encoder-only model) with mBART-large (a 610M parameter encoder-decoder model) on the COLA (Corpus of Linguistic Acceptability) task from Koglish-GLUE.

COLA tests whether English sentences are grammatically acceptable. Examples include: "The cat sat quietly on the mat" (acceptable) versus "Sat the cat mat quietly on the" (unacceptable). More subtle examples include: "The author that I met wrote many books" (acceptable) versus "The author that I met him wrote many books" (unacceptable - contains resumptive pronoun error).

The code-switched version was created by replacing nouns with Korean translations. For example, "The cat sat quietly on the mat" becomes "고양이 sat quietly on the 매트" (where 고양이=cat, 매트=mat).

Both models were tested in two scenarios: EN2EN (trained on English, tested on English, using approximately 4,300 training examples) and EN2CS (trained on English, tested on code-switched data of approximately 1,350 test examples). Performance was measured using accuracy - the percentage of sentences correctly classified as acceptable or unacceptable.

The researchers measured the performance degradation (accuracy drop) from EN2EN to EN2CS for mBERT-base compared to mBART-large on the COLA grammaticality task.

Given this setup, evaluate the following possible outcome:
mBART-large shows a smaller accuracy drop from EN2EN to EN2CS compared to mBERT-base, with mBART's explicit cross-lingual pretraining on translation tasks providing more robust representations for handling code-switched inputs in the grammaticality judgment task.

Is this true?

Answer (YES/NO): NO